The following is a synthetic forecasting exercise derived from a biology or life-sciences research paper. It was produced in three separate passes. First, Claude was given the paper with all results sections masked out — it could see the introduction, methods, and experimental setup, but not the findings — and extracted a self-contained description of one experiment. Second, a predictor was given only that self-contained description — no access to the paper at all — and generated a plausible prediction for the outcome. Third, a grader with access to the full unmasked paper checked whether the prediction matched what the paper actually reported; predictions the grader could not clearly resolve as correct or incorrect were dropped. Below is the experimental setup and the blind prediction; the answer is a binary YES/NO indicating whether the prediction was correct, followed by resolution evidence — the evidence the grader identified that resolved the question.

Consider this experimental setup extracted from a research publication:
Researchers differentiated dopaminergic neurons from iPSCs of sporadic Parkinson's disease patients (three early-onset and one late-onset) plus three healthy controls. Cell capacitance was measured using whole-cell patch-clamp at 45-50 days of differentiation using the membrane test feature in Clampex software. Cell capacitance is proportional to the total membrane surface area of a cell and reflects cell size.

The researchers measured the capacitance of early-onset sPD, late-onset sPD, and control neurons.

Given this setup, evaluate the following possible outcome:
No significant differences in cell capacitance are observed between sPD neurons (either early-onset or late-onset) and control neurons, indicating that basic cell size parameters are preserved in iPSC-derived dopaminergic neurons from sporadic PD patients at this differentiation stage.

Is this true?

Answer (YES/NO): NO